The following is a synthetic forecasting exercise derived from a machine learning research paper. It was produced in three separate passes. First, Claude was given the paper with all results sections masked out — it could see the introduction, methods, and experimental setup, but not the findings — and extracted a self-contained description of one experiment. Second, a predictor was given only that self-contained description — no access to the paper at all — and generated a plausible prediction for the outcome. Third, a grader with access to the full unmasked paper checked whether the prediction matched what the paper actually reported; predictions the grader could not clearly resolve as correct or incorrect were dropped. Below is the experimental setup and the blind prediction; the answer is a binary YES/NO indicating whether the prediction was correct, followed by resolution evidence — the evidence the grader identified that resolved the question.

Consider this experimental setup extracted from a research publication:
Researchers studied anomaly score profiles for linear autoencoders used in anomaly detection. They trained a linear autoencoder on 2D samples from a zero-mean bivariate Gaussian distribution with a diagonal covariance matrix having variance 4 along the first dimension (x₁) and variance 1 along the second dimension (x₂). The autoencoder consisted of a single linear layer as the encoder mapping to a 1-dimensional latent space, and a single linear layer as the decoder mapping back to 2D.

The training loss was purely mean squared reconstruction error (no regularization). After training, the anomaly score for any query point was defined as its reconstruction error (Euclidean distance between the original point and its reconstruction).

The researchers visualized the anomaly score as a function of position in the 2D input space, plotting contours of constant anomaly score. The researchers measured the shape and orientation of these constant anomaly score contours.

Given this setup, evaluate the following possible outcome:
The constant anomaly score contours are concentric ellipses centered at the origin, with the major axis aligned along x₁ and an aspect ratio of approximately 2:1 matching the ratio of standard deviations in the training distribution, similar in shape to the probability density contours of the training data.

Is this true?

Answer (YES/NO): NO